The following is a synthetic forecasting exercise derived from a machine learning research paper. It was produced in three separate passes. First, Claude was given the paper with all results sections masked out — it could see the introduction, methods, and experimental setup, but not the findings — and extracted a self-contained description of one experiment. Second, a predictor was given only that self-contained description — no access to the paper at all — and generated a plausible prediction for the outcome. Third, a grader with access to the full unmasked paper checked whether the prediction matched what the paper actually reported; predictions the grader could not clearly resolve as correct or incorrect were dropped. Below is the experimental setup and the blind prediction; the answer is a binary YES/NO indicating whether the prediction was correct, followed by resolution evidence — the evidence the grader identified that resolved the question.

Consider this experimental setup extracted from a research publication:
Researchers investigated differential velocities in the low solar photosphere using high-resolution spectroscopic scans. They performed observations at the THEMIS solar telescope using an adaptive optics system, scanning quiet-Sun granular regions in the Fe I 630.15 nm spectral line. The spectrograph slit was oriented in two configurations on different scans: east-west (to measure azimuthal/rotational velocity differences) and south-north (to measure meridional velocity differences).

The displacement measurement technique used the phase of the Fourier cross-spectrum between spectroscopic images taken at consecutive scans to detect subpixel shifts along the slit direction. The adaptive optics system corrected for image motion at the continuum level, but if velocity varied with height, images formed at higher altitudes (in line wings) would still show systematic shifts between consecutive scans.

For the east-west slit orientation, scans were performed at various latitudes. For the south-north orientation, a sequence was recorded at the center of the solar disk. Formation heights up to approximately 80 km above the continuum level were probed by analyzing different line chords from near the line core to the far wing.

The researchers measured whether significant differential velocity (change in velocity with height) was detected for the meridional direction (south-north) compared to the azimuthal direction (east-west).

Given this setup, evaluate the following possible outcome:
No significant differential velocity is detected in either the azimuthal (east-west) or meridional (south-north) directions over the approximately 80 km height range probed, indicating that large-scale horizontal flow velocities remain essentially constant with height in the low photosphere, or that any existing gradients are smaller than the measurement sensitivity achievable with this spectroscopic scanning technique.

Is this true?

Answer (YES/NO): NO